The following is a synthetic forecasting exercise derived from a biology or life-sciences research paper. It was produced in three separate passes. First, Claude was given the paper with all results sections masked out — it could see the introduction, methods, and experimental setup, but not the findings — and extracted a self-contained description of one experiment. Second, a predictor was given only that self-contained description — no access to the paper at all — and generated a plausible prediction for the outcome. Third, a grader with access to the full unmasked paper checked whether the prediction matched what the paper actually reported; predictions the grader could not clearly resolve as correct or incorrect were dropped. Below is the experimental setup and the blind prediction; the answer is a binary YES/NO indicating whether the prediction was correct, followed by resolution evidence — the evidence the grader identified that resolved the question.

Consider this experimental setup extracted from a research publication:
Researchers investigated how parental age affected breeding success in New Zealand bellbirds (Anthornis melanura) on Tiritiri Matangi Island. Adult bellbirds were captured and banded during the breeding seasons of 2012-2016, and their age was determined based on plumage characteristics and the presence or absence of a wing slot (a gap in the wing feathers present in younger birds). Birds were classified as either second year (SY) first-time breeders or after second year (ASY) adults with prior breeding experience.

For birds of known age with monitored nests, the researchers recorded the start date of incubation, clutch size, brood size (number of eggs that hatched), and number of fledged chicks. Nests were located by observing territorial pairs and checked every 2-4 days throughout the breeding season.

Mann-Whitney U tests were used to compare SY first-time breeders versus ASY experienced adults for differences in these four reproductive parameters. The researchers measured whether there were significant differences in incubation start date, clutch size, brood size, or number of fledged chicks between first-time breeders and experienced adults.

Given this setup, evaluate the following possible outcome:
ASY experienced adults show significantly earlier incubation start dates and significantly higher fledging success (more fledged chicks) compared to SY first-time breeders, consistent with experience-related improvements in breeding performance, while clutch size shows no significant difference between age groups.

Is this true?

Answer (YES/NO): NO